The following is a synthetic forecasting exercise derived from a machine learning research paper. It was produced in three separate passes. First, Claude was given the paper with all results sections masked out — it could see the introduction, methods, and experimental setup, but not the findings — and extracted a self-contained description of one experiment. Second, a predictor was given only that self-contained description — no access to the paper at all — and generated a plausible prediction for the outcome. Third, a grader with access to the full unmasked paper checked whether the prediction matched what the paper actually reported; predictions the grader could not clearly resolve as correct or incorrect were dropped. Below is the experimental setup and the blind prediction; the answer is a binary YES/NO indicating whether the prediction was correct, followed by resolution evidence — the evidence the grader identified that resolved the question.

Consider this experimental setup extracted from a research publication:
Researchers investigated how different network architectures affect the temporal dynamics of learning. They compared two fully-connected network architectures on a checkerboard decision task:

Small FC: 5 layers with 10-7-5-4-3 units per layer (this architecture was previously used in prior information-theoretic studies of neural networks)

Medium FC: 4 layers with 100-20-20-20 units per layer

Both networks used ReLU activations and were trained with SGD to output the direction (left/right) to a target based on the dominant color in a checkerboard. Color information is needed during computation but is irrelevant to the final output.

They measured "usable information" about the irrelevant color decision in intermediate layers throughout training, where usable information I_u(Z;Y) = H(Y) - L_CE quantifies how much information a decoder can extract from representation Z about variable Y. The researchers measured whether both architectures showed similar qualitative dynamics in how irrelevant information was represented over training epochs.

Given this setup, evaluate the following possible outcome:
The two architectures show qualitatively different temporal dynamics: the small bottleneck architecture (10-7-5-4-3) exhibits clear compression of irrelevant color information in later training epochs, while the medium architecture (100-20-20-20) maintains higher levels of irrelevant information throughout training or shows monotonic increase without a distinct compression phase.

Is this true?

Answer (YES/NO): NO